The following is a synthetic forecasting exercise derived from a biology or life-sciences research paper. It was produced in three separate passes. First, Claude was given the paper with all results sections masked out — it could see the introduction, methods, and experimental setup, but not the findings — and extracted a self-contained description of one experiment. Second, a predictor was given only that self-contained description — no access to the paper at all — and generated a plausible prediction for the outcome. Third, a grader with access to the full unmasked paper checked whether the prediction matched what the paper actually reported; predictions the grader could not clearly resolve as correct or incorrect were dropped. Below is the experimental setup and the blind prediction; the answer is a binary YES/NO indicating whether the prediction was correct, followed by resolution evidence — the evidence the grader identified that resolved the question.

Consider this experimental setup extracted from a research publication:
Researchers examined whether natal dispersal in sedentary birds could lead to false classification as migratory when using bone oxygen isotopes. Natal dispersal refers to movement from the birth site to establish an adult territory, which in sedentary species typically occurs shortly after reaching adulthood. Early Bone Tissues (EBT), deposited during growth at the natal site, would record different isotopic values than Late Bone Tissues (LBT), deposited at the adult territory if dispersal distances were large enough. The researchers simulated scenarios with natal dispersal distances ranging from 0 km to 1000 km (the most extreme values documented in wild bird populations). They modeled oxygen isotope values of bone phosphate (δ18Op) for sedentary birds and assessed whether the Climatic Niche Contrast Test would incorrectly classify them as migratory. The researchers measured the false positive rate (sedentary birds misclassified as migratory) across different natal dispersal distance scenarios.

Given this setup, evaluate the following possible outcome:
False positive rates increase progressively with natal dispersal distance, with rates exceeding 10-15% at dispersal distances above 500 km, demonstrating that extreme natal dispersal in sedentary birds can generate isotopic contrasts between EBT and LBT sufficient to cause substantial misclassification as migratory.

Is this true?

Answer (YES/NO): NO